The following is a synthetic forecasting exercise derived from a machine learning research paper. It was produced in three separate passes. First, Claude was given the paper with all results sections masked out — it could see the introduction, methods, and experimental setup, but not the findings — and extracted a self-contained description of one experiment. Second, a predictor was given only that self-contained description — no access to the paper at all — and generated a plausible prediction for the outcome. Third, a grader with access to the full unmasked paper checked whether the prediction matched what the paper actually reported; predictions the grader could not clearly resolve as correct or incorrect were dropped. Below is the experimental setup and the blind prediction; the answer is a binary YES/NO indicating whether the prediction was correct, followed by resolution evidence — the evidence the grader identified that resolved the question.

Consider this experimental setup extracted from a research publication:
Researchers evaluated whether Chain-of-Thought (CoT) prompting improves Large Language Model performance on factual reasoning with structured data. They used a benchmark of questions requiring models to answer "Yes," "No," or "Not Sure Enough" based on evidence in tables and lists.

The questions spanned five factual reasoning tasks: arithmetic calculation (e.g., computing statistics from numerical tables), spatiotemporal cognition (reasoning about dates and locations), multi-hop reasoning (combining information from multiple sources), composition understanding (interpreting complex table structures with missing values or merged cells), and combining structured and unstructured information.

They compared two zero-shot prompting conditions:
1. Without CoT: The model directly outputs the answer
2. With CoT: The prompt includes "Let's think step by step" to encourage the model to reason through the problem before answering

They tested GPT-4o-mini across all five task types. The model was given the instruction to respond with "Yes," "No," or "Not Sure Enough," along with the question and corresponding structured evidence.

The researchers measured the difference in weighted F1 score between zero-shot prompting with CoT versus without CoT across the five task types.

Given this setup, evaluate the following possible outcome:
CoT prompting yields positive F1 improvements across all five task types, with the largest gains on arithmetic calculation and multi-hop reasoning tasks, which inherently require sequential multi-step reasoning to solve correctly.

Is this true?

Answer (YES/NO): NO